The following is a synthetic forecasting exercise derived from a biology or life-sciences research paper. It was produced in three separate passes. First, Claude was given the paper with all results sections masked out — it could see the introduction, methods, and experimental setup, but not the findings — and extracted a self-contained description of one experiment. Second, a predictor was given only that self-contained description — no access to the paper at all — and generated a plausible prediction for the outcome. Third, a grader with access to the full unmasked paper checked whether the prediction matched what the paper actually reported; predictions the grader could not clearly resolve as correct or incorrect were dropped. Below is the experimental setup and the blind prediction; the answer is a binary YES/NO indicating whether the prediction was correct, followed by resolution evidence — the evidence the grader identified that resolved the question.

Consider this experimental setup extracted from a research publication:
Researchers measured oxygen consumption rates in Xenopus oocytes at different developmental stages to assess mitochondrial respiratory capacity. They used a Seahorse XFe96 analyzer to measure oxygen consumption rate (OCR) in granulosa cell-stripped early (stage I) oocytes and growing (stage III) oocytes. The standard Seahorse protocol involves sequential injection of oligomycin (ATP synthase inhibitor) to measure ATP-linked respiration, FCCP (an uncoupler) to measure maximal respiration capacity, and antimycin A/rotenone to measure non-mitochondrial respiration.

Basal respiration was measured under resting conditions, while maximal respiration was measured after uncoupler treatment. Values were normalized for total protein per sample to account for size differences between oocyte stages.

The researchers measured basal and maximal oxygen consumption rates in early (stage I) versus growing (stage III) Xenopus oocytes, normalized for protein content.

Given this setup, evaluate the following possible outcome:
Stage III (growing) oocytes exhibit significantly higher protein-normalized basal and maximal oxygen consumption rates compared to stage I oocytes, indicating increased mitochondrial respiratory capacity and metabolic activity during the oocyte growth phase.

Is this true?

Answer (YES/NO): NO